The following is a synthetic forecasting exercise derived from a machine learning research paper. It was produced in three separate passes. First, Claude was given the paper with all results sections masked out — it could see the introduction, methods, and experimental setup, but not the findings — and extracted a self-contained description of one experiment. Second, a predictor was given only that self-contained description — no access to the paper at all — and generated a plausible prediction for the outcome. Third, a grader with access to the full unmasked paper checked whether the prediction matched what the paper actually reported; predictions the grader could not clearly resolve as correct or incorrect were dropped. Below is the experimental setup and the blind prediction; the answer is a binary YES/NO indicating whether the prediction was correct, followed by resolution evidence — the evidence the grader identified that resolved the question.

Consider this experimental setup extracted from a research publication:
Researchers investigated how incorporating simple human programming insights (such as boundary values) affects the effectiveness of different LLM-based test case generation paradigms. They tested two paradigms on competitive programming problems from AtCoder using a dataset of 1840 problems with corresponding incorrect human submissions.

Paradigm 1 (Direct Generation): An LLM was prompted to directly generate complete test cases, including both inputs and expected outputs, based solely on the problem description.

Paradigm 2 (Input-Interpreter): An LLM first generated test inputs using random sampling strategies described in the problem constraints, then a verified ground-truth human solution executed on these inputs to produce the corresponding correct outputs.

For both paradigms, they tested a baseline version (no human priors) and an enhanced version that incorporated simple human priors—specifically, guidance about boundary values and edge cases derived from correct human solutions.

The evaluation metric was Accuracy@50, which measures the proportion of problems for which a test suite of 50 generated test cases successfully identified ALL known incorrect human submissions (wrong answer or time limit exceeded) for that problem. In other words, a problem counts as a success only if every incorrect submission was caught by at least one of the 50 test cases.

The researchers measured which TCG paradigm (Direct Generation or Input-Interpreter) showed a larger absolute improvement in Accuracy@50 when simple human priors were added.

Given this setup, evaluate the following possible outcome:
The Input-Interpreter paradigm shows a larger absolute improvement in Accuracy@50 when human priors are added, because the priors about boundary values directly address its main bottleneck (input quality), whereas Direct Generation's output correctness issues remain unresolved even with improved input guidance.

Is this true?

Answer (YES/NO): YES